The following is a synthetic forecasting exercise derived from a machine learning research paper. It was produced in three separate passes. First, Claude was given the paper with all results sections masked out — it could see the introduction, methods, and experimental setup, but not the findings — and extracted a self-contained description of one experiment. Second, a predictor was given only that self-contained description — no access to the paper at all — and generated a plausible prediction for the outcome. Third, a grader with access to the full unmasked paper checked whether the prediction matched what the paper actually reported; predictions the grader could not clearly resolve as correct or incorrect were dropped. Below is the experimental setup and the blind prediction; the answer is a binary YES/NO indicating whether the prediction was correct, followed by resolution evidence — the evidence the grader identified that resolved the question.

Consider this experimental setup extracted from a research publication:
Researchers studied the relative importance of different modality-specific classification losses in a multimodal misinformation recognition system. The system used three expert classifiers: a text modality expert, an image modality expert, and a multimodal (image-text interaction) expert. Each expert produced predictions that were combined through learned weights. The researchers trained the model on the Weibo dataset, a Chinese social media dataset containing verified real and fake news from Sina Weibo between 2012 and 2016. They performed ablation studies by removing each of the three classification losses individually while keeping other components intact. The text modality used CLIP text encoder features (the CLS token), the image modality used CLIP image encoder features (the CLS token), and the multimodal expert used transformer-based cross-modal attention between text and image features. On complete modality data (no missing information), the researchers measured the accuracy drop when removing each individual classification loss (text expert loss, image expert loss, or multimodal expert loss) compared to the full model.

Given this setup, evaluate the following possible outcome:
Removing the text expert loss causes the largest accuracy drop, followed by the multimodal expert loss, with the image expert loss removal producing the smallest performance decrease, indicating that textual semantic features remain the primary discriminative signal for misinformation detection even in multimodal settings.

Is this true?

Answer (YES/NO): NO